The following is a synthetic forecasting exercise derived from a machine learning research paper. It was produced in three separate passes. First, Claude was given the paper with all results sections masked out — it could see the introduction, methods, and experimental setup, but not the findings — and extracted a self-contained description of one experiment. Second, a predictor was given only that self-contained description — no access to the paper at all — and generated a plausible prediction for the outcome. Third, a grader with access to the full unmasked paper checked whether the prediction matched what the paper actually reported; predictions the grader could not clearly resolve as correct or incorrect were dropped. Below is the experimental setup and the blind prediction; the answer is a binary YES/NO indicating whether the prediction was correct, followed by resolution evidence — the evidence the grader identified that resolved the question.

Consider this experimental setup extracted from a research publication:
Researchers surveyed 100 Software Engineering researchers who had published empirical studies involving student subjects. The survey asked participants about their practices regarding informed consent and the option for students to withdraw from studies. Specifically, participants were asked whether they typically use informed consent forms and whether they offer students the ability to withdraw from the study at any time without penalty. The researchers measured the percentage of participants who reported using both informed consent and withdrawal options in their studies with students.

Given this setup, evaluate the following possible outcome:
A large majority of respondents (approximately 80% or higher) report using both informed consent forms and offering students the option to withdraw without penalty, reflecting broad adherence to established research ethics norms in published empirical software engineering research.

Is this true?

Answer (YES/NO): YES